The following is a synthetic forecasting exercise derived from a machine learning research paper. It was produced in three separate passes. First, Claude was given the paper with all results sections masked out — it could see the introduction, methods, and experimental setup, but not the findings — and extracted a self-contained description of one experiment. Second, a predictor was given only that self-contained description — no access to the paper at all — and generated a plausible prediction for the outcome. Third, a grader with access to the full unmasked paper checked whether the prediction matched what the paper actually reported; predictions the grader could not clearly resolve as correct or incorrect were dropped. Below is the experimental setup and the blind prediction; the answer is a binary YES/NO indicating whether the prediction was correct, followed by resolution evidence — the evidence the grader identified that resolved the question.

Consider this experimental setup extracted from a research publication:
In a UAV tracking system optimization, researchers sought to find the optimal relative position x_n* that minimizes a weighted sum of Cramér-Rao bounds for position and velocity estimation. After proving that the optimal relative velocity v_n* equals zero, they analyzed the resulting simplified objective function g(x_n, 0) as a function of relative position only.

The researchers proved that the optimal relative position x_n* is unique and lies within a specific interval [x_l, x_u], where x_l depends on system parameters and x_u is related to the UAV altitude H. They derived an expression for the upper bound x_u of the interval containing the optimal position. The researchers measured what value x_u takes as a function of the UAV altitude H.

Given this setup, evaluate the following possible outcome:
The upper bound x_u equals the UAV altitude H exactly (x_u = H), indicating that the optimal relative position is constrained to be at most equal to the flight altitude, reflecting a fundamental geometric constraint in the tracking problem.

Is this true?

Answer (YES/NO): NO